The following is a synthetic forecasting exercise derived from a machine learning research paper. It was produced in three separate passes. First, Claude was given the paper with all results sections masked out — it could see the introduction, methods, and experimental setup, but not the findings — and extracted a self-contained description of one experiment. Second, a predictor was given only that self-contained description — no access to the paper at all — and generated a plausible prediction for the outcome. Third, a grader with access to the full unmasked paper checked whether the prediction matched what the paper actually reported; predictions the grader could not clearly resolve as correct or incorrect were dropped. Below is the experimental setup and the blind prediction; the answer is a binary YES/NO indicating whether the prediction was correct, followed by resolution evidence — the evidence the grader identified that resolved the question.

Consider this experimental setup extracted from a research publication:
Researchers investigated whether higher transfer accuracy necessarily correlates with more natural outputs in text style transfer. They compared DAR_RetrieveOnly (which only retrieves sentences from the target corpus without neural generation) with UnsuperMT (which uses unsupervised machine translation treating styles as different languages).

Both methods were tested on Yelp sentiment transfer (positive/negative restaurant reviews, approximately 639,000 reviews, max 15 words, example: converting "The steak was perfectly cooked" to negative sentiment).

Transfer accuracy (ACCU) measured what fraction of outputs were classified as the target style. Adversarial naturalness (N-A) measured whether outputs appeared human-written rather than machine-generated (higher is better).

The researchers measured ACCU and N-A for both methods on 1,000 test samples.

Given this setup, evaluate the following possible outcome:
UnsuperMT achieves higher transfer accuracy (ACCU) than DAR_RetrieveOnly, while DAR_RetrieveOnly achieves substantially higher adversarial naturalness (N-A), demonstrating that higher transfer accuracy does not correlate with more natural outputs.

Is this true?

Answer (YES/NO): YES